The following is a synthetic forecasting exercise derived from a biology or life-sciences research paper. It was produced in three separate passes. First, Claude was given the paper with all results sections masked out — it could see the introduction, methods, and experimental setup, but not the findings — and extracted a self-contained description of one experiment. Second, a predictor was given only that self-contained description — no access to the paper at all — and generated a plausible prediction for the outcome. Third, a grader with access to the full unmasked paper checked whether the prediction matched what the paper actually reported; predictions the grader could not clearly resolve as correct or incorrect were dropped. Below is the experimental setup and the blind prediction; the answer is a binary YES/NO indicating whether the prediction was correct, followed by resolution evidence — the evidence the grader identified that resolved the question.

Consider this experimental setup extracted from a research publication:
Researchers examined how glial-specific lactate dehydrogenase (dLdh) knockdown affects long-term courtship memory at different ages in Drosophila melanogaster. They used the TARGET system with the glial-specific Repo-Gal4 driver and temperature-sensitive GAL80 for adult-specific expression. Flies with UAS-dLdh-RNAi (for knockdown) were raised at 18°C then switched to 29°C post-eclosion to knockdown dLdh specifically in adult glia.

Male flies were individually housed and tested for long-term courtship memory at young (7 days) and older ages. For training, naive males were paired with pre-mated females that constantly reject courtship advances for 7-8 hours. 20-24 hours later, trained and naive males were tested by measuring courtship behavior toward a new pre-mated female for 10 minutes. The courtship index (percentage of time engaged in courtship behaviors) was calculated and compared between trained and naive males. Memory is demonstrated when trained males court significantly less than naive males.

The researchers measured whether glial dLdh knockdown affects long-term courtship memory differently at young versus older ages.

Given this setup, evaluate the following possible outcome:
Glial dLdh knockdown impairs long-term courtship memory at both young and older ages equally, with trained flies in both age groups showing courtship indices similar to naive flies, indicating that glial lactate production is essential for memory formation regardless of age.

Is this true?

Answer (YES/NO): NO